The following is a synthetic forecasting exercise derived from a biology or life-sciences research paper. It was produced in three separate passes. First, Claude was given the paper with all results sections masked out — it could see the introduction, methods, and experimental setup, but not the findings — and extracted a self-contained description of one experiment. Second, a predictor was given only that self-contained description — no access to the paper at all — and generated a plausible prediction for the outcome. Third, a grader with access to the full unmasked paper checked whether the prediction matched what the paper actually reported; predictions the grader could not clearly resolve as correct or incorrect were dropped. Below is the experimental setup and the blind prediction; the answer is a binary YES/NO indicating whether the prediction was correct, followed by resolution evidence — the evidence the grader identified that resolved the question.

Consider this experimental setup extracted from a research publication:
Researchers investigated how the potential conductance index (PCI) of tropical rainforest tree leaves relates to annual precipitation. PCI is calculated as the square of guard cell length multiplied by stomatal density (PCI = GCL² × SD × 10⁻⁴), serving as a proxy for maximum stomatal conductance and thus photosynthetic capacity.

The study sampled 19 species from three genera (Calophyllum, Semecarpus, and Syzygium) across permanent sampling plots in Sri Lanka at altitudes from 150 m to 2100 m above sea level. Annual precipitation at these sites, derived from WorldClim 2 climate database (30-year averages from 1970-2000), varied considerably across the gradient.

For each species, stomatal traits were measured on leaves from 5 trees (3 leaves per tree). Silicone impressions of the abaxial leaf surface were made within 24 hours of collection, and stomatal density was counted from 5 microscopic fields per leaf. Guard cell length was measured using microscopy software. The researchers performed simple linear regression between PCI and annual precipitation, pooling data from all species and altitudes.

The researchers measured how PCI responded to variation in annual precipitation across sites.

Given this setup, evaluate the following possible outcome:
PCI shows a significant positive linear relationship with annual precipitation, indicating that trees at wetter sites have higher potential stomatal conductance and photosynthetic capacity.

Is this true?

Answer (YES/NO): YES